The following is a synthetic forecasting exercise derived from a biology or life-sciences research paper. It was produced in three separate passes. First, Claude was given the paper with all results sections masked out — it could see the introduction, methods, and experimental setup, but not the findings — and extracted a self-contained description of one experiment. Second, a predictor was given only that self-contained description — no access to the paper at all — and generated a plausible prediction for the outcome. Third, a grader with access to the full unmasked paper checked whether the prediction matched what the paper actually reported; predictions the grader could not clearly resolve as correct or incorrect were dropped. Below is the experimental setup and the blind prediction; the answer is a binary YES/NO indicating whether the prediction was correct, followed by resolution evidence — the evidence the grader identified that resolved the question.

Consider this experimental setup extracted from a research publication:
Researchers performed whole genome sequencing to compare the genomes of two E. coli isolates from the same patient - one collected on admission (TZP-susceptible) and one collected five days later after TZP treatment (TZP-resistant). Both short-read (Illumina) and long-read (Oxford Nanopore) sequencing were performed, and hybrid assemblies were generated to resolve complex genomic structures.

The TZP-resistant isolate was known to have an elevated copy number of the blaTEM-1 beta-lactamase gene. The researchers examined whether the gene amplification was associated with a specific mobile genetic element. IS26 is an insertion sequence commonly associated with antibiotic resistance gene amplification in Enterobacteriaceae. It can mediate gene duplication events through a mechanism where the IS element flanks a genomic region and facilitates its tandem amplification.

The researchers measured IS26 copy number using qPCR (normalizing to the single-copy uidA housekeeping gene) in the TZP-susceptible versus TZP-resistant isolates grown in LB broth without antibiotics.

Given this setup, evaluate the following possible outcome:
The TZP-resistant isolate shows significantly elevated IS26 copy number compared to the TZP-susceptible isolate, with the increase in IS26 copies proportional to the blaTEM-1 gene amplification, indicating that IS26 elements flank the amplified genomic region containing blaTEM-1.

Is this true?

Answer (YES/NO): NO